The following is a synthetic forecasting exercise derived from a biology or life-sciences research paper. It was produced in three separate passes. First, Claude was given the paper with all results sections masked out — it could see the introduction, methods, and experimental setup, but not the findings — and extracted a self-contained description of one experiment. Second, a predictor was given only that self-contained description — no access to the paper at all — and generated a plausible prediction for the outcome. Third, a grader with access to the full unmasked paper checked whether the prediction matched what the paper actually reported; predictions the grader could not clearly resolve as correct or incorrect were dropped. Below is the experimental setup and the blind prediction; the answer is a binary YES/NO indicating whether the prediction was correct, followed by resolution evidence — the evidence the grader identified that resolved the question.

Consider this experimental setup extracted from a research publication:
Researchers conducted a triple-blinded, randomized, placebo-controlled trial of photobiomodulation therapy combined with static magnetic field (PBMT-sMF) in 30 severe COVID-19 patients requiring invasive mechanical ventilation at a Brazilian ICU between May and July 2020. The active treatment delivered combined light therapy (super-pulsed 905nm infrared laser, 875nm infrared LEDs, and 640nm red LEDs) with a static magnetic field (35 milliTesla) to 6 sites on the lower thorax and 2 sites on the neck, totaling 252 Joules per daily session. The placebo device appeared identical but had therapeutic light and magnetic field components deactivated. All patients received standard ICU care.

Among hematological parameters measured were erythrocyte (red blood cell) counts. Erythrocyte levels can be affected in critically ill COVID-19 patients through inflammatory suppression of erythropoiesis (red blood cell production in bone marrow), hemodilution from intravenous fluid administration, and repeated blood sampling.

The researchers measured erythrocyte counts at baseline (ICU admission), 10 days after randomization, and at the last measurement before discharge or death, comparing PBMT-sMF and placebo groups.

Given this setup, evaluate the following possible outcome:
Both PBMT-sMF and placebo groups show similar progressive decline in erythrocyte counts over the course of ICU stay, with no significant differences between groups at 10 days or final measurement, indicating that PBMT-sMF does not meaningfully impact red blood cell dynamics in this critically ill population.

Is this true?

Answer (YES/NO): YES